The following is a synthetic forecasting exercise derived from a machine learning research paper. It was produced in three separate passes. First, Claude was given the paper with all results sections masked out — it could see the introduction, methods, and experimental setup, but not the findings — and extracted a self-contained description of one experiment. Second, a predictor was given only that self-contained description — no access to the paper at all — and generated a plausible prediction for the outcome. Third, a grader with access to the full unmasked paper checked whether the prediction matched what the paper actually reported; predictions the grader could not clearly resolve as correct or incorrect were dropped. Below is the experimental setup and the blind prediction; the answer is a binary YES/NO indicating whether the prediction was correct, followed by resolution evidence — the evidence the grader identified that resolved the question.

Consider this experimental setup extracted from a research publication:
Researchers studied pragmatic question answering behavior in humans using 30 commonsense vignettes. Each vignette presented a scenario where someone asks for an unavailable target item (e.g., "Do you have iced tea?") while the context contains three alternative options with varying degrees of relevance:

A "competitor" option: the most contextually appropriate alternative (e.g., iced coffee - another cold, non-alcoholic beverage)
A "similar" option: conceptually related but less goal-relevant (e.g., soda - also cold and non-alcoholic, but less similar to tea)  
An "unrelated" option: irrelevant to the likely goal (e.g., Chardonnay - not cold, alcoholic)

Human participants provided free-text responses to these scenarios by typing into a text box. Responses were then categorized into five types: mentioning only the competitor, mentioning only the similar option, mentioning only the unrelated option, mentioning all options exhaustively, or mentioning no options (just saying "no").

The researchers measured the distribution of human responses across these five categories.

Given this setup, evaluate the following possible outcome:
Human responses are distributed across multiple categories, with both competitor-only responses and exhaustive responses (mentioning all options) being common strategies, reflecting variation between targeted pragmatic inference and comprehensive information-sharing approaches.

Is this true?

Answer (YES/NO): NO